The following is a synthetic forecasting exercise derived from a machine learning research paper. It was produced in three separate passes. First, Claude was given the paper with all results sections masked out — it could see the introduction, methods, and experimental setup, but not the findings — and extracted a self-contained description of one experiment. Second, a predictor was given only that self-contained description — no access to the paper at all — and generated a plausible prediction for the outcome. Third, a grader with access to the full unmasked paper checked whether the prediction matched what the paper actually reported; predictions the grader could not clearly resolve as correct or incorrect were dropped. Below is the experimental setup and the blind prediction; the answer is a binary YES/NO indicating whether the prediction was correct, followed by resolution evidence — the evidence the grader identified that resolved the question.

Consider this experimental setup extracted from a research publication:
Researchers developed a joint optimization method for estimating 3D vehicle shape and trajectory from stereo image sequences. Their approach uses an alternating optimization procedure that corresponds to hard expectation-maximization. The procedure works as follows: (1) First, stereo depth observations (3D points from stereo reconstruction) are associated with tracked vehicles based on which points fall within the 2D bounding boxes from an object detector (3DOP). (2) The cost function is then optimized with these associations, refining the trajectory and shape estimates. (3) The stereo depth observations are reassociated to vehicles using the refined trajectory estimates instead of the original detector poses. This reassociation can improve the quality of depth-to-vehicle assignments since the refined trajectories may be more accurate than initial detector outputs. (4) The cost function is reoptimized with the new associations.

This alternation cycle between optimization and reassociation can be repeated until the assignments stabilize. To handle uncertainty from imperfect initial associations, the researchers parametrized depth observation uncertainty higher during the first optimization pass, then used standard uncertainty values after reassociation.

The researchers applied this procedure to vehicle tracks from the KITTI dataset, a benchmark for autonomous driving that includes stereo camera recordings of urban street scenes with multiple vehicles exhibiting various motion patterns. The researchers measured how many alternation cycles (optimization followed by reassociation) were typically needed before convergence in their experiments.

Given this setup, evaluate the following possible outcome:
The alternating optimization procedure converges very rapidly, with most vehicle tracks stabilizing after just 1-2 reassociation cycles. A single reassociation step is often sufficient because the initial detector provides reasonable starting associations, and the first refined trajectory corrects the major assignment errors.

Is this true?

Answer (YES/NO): YES